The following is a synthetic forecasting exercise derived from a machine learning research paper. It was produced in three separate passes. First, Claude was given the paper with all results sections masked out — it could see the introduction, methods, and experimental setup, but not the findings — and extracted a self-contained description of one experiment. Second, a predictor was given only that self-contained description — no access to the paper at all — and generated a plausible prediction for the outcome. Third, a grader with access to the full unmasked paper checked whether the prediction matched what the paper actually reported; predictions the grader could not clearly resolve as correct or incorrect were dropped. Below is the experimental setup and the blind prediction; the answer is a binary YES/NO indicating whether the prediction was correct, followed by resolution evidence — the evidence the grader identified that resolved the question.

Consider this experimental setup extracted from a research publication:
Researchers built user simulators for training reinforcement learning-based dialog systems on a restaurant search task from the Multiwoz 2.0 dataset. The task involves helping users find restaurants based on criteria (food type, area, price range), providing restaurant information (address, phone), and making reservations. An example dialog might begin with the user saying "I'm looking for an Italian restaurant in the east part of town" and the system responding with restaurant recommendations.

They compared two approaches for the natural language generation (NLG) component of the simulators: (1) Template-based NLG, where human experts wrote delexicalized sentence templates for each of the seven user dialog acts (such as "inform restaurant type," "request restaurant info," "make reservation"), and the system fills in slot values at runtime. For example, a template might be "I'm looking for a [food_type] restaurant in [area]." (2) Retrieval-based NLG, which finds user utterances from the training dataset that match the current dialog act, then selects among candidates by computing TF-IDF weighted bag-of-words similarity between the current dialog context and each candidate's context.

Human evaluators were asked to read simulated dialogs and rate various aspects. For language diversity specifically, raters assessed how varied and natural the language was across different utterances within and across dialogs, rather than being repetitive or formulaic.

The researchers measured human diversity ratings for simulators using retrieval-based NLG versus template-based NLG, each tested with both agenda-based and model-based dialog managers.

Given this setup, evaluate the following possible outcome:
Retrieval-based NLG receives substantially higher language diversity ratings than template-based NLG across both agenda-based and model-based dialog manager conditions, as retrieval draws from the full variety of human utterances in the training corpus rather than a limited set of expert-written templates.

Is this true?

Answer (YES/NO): YES